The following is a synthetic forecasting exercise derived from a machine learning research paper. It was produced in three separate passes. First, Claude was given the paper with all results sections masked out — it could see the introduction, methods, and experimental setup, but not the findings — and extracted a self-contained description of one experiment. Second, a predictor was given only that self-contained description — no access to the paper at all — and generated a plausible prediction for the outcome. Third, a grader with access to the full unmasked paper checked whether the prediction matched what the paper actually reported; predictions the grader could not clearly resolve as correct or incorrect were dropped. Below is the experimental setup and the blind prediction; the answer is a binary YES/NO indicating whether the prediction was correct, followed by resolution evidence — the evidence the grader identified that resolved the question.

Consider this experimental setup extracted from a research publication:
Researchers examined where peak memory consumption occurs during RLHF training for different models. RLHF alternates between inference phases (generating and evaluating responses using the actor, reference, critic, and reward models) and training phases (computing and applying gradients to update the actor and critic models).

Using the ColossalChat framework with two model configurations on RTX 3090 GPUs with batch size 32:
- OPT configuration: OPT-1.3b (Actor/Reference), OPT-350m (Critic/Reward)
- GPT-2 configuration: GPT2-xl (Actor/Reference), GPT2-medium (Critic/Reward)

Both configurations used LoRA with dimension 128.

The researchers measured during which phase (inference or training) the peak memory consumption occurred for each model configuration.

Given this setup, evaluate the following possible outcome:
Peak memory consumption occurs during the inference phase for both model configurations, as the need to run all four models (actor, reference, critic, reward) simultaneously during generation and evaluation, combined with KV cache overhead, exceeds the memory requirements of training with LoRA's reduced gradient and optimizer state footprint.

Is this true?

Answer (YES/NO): NO